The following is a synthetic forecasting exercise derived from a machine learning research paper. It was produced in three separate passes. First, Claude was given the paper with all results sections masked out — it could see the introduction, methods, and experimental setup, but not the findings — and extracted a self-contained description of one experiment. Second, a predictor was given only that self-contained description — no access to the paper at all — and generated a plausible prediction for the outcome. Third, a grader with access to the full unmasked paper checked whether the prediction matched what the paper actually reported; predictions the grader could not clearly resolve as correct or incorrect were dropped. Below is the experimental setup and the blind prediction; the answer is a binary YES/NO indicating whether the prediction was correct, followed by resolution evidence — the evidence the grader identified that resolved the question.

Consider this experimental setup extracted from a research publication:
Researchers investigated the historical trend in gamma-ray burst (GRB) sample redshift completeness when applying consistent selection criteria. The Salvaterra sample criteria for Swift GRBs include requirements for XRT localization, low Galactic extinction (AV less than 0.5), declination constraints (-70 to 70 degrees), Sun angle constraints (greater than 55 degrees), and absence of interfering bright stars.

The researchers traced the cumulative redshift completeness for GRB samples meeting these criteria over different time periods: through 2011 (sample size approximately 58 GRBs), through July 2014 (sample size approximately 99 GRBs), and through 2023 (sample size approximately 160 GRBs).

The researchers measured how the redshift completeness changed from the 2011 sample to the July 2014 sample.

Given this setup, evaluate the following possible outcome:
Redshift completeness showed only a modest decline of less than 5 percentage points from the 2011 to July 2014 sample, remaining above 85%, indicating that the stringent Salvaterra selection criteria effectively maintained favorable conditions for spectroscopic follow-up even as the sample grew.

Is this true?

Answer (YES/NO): NO